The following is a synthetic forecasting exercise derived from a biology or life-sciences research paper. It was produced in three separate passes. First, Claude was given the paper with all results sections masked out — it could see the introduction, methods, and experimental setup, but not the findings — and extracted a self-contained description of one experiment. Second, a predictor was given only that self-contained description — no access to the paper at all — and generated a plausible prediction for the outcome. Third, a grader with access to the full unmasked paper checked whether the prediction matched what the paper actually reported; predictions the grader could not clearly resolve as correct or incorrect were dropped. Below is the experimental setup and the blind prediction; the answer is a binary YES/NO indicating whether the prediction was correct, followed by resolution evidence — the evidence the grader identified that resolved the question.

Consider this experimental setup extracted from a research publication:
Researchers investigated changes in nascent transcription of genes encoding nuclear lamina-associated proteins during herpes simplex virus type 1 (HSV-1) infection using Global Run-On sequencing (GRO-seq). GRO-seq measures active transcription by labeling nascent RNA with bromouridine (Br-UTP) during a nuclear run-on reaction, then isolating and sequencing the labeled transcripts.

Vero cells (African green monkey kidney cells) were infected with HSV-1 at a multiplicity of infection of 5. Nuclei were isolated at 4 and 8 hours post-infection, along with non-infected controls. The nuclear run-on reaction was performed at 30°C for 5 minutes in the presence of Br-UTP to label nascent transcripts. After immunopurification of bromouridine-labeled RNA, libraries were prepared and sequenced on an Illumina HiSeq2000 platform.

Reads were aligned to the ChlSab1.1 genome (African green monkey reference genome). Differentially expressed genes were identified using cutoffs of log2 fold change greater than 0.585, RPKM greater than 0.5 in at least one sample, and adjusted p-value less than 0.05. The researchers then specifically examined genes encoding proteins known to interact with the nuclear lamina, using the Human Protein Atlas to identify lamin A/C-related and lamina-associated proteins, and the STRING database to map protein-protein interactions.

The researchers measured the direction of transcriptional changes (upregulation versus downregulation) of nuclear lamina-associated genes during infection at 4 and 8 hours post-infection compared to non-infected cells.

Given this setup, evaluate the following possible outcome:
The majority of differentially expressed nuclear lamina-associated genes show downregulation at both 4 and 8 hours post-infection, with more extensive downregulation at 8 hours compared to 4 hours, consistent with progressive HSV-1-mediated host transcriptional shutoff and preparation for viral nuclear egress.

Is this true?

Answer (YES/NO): NO